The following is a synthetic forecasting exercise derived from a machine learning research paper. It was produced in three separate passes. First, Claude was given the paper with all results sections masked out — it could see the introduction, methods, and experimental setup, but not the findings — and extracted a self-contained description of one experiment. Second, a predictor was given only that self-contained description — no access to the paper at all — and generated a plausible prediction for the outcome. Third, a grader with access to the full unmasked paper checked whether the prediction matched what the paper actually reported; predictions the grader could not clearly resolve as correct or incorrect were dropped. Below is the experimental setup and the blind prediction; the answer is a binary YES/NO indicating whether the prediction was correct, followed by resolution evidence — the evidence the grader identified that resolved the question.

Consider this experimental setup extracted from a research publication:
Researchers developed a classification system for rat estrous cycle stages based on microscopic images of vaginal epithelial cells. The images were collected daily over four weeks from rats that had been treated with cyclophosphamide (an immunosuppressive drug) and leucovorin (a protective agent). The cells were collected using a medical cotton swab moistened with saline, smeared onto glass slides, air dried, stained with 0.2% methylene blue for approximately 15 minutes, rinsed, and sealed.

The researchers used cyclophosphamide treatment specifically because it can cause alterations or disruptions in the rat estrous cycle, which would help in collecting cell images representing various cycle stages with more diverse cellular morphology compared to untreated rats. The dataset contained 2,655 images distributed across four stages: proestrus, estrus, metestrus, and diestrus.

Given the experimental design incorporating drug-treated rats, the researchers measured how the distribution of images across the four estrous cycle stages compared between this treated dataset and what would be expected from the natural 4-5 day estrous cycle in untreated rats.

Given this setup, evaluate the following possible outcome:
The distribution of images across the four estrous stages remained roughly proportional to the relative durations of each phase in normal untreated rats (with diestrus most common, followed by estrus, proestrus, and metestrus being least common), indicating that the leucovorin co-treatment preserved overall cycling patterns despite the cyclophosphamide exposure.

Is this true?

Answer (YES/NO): NO